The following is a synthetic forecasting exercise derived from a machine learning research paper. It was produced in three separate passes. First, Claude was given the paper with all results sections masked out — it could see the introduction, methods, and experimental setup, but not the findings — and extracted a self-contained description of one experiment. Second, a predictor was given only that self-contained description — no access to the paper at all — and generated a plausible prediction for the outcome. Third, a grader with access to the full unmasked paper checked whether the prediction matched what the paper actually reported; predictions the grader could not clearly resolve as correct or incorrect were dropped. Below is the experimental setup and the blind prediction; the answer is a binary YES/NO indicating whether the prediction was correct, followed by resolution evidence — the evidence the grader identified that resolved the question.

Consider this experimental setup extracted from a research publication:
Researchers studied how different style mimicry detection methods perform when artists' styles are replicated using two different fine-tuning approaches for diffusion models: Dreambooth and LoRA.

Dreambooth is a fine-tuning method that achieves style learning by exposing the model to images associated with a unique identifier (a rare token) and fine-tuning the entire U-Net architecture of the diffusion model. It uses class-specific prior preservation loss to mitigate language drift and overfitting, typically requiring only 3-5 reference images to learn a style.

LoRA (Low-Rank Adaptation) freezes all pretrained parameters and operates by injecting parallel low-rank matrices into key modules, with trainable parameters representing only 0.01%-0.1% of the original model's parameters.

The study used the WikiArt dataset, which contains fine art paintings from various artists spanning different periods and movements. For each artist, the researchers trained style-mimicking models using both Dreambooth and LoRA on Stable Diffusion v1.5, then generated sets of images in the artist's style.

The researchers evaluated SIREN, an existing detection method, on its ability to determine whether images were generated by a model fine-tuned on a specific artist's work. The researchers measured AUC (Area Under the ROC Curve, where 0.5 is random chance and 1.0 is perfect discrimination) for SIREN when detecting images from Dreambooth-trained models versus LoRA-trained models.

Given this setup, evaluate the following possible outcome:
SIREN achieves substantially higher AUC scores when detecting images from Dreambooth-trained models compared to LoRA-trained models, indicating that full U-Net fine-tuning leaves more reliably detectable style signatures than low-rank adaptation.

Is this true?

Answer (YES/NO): YES